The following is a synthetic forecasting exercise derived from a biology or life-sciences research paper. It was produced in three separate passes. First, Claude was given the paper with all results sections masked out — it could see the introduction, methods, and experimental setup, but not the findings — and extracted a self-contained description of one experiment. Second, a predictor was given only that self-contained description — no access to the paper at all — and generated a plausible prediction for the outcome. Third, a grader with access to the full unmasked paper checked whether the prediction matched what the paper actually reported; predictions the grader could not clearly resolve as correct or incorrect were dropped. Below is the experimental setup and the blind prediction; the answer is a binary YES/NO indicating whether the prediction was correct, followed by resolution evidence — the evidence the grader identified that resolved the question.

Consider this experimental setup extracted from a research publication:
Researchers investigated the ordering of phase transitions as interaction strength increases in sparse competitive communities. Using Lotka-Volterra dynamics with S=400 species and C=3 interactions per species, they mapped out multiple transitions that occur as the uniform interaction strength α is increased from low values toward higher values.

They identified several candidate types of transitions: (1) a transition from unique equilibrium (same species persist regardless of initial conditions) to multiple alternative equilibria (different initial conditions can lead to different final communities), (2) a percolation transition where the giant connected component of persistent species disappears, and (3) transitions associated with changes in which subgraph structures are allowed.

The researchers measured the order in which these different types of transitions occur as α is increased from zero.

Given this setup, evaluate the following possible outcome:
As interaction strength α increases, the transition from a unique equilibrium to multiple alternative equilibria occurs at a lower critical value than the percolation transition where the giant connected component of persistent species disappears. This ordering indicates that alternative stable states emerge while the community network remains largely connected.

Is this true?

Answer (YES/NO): YES